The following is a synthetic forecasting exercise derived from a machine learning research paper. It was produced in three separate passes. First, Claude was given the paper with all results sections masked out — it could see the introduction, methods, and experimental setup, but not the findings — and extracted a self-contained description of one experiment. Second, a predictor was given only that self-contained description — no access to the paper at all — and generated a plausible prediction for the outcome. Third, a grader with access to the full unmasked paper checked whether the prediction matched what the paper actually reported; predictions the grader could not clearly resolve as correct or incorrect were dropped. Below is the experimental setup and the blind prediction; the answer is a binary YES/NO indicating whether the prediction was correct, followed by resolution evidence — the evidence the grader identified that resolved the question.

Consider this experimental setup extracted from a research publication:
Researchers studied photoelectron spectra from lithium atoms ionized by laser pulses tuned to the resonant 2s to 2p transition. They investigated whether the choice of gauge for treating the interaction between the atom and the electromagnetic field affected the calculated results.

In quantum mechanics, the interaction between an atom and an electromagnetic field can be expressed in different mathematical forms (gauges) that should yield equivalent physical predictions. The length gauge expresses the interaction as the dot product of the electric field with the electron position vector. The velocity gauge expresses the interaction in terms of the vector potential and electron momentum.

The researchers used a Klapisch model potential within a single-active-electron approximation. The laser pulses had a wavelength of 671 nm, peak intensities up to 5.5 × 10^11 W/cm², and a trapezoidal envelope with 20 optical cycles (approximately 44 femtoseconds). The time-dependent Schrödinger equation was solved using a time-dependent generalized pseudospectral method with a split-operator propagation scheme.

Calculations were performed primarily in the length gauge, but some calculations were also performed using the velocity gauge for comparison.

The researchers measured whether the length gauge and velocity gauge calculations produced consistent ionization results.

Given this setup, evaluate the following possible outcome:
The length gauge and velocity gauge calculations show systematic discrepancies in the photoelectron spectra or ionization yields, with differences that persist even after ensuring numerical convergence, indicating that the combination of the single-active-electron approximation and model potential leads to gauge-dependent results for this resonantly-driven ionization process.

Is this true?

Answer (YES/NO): NO